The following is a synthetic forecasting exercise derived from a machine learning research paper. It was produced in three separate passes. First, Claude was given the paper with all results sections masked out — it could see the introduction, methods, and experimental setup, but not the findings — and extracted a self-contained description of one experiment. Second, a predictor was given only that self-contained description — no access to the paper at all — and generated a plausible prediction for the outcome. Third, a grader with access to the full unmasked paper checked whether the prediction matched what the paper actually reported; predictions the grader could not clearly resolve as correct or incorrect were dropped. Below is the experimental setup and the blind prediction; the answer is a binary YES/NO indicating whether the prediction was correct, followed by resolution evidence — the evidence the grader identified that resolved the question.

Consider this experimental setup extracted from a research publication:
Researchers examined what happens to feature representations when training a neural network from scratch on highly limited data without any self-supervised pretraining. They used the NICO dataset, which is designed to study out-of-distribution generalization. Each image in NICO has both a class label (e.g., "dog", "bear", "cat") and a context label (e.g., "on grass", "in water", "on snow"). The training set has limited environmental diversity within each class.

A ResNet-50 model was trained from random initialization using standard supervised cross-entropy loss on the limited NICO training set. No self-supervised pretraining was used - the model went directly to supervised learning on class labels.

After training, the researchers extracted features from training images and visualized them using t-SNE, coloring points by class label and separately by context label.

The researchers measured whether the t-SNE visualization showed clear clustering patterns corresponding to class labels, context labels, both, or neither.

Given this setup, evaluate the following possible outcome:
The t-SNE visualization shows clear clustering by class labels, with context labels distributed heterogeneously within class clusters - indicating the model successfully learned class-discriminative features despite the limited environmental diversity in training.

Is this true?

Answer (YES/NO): NO